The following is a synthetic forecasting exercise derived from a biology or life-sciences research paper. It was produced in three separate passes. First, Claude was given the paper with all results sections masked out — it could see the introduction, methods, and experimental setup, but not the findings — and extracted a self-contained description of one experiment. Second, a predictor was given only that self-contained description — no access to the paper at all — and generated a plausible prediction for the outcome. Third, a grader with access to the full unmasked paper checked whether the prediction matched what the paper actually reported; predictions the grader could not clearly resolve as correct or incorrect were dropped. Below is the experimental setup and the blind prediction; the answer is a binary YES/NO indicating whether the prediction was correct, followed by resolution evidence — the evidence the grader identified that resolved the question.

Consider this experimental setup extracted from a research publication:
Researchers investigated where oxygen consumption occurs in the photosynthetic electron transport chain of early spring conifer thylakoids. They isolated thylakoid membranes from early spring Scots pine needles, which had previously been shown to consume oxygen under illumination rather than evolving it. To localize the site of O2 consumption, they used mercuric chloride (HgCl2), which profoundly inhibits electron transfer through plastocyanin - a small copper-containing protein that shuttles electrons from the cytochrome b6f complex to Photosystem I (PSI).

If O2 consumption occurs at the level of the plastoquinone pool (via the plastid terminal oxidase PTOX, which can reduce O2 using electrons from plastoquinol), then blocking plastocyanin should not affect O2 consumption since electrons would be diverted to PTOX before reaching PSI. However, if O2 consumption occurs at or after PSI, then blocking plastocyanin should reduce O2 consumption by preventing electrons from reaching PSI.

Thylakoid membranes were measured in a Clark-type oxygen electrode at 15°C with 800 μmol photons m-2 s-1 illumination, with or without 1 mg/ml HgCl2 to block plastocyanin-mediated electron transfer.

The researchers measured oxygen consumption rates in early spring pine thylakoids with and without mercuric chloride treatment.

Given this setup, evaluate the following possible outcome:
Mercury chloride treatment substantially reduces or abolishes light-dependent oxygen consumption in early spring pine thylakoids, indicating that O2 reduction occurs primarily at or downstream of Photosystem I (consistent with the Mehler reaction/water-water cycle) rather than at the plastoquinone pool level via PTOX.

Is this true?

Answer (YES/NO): YES